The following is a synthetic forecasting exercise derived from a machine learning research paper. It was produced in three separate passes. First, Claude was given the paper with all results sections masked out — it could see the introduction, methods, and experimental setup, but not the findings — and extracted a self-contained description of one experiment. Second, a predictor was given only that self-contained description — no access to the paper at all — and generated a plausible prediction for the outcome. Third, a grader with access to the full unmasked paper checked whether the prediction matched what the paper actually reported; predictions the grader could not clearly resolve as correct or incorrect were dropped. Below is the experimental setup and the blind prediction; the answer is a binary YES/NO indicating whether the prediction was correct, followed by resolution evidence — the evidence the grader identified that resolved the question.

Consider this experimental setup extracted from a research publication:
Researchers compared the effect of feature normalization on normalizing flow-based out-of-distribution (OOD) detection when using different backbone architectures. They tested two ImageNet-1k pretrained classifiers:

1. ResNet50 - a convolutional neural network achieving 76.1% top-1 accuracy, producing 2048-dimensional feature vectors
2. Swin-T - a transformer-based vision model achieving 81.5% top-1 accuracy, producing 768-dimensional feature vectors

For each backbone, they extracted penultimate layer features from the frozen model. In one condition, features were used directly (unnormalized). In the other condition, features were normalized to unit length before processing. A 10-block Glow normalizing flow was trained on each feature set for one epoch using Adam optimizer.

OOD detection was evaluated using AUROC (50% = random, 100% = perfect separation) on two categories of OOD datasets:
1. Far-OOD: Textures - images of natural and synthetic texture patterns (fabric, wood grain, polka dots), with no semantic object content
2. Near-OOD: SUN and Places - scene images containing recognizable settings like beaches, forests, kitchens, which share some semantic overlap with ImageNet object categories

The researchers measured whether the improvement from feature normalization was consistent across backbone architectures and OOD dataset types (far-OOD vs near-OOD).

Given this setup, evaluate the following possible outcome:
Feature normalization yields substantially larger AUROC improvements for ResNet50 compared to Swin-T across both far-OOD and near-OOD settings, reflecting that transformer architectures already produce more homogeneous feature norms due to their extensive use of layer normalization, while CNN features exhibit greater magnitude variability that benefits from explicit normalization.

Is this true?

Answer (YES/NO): YES